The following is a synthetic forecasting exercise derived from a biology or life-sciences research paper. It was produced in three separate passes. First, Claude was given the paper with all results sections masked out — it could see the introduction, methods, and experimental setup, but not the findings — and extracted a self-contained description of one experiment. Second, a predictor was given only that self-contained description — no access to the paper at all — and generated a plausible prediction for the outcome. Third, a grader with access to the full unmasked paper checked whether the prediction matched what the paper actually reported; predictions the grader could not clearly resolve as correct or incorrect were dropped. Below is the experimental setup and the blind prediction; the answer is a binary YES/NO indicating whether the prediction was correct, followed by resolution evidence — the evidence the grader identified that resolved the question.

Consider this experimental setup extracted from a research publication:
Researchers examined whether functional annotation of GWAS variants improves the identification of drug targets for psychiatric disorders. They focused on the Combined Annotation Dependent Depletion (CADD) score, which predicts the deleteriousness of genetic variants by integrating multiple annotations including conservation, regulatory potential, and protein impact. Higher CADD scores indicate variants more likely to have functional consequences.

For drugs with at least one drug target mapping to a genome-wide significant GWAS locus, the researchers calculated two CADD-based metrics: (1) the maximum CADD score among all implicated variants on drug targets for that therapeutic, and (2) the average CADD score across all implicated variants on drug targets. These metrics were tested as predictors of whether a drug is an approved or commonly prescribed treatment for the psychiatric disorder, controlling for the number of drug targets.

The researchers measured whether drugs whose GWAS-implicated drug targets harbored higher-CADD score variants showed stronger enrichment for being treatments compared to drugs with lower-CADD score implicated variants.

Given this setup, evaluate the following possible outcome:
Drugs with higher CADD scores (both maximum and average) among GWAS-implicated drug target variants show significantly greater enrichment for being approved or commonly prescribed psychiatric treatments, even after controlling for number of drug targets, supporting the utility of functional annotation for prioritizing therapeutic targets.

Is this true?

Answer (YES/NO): NO